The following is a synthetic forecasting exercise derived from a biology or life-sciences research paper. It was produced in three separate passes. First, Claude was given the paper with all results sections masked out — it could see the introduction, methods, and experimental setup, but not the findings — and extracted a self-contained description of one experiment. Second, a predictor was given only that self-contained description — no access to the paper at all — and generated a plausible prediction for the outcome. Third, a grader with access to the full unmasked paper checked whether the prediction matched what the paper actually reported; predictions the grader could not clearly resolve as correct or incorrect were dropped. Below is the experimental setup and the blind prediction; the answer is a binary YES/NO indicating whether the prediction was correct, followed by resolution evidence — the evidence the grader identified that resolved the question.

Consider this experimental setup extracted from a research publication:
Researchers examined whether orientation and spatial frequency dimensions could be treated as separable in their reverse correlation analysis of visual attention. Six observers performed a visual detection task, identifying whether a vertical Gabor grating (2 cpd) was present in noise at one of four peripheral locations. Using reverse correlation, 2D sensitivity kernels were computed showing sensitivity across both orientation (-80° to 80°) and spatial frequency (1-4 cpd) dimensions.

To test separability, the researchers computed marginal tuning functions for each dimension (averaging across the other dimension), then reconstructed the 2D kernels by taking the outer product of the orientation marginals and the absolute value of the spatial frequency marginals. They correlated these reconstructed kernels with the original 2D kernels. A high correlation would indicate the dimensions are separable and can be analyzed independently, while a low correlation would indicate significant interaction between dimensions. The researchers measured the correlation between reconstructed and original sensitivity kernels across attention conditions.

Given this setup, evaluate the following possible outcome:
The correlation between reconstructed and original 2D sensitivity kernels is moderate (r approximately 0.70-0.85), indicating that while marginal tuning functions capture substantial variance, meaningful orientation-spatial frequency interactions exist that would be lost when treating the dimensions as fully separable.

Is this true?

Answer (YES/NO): NO